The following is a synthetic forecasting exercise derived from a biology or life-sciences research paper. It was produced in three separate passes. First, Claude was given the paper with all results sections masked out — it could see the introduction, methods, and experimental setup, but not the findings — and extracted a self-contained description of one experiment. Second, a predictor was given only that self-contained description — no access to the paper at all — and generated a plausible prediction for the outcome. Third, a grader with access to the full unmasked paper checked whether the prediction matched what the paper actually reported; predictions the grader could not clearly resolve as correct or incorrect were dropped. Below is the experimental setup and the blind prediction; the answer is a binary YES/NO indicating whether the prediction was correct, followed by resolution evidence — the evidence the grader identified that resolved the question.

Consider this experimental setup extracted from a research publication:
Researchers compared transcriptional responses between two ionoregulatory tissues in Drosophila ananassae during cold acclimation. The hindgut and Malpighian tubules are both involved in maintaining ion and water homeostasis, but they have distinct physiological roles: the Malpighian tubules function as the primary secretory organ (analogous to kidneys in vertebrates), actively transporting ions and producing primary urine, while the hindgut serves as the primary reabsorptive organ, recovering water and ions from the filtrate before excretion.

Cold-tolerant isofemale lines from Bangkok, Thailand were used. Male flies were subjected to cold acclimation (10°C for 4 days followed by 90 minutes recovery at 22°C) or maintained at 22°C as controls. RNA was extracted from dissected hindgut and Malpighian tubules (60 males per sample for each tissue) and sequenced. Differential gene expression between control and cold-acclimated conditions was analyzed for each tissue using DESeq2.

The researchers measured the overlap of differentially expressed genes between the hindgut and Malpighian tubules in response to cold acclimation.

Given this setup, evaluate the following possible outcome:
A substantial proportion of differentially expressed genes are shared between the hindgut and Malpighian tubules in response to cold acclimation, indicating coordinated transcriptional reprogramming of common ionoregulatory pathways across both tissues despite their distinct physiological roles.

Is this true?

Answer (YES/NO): YES